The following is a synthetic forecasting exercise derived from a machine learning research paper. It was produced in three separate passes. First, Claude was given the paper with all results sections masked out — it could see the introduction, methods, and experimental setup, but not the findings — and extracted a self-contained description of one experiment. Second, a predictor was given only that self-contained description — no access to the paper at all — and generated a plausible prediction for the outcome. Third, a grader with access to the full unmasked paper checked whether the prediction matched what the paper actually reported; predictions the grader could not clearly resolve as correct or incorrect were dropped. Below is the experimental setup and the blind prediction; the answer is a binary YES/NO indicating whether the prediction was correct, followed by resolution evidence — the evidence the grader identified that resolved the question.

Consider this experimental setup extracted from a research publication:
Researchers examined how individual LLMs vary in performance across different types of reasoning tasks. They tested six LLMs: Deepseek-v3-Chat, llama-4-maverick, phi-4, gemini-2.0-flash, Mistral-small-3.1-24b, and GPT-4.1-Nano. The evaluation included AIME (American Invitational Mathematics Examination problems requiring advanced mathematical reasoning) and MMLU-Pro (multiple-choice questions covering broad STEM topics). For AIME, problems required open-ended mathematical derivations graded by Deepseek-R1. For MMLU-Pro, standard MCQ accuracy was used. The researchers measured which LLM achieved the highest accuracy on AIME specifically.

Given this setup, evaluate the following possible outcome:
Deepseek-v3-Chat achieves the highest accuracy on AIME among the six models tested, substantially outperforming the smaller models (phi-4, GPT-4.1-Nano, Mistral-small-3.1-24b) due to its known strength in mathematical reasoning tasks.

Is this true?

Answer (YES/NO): NO